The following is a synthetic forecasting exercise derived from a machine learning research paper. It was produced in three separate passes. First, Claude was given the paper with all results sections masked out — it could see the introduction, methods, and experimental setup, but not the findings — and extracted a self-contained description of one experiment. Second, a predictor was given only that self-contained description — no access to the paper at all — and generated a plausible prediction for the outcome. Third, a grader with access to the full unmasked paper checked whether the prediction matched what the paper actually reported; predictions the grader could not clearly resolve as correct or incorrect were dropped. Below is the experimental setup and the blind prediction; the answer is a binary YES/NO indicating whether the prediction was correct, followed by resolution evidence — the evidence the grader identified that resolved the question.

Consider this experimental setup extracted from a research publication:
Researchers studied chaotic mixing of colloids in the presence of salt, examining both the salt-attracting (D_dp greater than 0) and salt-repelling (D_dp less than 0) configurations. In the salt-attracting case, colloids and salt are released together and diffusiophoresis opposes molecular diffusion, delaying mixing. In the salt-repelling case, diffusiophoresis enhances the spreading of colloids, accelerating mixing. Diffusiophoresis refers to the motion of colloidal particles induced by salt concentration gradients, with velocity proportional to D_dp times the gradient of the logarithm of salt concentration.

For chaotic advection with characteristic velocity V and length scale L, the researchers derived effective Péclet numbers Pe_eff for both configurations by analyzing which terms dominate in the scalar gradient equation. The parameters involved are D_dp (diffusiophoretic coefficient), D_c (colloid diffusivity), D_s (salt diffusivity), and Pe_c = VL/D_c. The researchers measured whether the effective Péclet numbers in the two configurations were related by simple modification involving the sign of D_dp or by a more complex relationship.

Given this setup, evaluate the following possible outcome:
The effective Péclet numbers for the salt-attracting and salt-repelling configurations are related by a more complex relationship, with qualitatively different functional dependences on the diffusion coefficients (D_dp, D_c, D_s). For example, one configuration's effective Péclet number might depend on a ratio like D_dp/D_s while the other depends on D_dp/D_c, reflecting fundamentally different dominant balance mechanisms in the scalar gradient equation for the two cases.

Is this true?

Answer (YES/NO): YES